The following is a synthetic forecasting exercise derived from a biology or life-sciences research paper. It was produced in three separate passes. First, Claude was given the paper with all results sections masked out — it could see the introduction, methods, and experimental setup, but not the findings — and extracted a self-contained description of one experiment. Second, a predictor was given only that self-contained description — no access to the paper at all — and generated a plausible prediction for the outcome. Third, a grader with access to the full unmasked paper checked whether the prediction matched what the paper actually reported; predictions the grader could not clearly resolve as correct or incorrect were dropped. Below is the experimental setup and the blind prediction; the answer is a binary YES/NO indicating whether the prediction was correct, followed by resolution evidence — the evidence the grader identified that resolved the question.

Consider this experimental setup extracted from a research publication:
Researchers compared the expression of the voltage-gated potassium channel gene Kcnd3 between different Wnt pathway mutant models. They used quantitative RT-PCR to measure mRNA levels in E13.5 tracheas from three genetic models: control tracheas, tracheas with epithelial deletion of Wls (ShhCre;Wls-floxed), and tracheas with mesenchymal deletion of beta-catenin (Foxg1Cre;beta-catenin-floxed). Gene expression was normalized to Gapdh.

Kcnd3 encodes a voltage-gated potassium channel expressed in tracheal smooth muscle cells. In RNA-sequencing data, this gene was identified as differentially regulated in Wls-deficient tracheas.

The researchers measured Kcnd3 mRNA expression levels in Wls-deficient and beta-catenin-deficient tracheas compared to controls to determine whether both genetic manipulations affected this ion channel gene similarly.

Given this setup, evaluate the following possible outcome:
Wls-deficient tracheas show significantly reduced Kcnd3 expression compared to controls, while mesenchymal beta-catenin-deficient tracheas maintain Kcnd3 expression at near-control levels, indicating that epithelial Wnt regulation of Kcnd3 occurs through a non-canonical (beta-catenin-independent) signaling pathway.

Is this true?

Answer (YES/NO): NO